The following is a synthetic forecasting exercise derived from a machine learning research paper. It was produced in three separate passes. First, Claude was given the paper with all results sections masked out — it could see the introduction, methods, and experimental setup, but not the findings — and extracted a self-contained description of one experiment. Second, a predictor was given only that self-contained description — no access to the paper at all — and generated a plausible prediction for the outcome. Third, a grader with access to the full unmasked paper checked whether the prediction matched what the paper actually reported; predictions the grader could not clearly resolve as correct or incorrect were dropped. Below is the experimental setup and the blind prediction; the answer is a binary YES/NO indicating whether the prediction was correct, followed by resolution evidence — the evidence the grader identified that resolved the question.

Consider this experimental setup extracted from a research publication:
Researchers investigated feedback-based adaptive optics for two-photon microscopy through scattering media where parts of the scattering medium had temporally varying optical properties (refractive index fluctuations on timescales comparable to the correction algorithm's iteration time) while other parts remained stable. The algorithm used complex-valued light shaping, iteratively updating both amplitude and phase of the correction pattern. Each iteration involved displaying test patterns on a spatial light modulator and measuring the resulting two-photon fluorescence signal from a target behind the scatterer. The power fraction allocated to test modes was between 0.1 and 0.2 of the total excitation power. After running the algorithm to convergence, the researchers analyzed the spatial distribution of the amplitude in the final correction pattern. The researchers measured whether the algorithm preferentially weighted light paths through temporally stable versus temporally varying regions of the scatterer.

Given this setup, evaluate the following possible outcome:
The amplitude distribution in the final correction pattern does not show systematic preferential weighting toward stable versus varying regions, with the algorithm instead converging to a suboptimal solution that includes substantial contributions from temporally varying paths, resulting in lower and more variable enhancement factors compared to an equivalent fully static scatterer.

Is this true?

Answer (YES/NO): NO